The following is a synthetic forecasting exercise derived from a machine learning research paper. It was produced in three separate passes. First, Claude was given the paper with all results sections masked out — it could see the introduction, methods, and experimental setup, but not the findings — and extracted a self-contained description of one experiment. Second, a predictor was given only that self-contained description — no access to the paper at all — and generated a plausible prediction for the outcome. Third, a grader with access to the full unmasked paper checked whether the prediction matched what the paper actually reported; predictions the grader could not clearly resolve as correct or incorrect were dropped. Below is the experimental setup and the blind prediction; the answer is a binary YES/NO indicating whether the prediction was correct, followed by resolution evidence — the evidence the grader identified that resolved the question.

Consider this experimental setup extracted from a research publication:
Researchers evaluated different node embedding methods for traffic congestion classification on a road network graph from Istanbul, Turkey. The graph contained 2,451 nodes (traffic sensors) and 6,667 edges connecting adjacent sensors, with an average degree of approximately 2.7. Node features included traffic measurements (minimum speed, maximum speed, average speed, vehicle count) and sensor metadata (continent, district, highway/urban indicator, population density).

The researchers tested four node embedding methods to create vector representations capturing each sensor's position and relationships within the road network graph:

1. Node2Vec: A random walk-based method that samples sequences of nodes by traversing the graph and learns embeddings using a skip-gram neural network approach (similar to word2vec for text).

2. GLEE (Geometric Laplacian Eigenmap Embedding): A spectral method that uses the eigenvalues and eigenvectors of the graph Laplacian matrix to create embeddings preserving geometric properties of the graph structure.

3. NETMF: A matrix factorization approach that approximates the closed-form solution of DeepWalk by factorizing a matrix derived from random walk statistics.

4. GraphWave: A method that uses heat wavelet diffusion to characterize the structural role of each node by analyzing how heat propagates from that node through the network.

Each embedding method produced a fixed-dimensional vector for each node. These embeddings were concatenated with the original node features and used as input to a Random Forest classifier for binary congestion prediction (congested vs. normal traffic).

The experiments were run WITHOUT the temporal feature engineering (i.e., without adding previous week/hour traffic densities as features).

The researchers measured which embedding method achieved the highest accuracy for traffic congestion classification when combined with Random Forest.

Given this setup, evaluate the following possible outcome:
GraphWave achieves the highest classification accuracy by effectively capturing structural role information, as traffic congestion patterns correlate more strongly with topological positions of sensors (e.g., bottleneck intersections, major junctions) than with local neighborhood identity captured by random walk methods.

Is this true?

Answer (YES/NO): NO